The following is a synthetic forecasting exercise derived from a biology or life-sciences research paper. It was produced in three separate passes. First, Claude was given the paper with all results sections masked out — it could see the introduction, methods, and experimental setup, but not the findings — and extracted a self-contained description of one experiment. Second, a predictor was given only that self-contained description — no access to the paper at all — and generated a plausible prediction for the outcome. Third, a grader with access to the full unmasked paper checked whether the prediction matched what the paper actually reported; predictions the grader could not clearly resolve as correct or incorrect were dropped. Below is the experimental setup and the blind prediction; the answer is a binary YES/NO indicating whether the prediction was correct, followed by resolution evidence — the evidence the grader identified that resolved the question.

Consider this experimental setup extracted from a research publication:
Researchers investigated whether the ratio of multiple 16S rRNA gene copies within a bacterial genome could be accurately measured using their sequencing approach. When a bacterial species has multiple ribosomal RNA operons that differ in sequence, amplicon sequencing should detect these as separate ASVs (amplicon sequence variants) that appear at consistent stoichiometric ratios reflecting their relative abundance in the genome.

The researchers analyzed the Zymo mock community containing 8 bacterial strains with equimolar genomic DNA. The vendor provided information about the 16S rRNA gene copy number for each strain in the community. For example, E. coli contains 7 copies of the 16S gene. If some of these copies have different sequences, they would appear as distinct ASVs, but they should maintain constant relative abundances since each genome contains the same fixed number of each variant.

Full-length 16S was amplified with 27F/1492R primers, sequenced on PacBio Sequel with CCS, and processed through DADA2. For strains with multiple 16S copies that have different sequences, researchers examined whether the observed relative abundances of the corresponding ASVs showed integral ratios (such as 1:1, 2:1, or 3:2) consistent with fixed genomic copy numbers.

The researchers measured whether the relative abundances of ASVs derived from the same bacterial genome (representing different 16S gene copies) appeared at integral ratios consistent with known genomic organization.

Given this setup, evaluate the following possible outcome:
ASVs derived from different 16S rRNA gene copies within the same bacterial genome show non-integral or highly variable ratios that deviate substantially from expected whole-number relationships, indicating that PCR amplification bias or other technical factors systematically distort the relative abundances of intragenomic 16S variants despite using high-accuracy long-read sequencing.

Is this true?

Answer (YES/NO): NO